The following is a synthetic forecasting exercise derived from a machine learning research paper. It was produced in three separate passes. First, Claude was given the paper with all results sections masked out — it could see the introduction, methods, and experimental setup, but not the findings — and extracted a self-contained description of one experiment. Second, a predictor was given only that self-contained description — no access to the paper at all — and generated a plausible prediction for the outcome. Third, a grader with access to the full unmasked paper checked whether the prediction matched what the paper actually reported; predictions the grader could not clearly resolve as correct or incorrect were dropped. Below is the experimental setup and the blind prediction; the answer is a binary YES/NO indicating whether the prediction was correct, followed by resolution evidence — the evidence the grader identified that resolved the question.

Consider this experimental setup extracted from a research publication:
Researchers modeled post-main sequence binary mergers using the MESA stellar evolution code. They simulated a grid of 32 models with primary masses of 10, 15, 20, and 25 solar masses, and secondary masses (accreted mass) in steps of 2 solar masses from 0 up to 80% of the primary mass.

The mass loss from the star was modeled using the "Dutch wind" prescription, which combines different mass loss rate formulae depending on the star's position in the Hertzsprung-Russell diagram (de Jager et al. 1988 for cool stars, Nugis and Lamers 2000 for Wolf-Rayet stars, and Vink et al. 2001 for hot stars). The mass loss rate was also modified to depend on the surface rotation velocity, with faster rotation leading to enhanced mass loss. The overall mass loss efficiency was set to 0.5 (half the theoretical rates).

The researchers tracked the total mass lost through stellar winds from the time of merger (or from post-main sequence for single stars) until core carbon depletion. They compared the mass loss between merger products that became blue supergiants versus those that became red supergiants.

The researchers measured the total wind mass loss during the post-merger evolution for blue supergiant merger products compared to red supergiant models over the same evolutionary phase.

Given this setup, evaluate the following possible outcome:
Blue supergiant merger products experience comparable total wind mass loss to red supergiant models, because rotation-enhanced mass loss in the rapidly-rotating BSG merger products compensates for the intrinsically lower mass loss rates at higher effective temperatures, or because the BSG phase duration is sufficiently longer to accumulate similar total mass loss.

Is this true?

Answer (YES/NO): NO